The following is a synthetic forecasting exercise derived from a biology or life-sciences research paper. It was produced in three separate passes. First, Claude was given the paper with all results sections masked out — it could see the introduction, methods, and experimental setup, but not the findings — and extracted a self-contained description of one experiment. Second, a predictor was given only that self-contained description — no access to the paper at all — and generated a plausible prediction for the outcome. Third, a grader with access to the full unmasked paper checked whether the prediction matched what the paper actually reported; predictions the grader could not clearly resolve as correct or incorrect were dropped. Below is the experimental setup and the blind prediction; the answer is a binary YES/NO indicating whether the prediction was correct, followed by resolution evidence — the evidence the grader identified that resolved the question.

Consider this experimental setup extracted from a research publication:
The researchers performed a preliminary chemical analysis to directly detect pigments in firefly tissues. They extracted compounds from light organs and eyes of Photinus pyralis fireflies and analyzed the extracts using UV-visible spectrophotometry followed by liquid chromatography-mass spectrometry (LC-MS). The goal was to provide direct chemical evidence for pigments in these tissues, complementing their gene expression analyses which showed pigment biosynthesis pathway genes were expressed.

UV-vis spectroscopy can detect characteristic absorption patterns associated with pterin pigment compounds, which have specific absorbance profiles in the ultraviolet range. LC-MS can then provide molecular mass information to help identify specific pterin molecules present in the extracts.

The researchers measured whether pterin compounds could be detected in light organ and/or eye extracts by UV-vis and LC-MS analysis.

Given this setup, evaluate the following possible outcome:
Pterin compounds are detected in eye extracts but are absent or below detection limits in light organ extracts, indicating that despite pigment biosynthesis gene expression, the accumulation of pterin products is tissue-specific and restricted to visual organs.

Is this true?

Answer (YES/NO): NO